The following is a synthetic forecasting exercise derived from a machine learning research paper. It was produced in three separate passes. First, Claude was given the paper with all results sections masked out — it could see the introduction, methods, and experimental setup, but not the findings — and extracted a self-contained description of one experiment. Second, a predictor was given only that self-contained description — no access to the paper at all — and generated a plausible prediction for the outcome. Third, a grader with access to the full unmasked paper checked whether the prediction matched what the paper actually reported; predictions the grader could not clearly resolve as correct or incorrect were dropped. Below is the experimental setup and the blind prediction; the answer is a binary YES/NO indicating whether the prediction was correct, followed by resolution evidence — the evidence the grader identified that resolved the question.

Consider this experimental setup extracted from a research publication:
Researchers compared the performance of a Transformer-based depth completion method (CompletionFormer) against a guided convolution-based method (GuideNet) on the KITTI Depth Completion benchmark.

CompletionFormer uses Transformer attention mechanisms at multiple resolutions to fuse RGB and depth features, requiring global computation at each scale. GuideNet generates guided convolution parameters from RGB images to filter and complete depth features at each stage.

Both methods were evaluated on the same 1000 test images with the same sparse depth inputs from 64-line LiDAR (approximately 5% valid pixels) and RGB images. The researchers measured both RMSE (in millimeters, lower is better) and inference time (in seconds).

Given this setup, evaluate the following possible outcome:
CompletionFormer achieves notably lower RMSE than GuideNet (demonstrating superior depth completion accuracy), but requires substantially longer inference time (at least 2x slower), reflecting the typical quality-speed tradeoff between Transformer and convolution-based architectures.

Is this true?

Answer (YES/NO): NO